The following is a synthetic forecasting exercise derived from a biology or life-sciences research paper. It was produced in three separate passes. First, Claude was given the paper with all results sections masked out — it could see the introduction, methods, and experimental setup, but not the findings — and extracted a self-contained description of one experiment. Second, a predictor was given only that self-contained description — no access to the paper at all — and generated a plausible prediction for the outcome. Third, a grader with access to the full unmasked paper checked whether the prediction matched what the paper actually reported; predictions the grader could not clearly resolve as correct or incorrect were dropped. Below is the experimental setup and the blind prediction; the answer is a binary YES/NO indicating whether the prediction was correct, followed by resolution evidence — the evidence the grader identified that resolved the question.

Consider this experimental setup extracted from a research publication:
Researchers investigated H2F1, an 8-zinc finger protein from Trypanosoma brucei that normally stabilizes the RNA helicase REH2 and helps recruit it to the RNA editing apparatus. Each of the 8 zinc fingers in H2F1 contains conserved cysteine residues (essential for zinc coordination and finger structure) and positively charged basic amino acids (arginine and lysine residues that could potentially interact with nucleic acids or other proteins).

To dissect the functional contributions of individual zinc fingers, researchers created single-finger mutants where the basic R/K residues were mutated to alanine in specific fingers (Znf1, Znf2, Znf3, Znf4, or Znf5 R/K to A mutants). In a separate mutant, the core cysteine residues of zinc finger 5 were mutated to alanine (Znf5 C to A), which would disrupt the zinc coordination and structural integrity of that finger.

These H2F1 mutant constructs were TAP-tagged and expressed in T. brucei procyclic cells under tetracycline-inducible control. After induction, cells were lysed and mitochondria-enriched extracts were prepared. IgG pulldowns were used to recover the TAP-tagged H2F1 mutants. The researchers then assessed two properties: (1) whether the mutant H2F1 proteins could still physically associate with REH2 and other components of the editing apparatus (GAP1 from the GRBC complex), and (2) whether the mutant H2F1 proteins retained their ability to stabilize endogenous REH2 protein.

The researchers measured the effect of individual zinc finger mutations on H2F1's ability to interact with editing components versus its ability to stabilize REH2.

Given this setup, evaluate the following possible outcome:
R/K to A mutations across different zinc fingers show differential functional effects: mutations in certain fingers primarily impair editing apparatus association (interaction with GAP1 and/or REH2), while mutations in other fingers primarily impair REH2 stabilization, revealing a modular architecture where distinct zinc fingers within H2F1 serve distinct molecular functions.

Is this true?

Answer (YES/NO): NO